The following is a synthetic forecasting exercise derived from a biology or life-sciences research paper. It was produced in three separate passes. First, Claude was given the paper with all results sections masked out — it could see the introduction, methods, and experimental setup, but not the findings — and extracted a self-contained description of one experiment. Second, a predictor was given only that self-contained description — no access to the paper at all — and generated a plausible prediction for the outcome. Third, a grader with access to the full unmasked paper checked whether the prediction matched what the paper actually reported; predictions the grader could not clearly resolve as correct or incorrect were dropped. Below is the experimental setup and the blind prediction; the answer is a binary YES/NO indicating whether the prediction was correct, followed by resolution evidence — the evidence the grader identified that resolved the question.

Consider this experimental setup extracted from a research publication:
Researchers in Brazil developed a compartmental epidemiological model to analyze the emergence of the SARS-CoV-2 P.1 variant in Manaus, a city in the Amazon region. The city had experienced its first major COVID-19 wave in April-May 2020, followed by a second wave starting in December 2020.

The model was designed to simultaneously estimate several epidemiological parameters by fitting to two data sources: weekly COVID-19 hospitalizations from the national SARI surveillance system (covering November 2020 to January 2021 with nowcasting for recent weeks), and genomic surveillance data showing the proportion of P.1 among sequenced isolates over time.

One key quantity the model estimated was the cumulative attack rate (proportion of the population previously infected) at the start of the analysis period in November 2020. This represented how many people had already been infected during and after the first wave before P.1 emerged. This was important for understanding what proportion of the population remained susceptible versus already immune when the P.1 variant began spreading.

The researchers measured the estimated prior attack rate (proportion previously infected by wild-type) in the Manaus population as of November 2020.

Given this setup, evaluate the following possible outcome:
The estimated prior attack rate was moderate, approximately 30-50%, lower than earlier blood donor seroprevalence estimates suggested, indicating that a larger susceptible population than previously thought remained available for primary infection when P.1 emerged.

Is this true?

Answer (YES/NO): NO